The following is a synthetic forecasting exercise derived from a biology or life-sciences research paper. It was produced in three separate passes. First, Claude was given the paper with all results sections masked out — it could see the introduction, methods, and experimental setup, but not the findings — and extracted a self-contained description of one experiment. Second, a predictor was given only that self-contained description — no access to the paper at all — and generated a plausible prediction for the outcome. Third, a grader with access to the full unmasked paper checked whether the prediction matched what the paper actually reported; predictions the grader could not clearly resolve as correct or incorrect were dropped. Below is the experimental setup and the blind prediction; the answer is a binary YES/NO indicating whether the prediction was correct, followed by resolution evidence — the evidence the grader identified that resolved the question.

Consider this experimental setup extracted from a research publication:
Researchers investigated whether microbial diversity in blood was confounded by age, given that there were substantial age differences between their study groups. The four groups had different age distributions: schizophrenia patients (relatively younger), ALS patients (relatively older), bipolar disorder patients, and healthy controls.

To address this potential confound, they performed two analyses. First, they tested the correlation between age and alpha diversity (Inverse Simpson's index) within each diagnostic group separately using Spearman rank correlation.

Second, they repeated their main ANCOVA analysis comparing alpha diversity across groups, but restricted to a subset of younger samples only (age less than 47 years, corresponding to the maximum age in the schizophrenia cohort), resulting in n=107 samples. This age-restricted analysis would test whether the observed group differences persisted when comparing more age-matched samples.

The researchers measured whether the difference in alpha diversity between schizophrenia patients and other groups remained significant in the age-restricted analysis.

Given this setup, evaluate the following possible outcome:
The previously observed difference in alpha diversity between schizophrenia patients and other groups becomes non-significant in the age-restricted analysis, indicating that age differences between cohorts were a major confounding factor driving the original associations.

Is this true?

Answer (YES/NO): NO